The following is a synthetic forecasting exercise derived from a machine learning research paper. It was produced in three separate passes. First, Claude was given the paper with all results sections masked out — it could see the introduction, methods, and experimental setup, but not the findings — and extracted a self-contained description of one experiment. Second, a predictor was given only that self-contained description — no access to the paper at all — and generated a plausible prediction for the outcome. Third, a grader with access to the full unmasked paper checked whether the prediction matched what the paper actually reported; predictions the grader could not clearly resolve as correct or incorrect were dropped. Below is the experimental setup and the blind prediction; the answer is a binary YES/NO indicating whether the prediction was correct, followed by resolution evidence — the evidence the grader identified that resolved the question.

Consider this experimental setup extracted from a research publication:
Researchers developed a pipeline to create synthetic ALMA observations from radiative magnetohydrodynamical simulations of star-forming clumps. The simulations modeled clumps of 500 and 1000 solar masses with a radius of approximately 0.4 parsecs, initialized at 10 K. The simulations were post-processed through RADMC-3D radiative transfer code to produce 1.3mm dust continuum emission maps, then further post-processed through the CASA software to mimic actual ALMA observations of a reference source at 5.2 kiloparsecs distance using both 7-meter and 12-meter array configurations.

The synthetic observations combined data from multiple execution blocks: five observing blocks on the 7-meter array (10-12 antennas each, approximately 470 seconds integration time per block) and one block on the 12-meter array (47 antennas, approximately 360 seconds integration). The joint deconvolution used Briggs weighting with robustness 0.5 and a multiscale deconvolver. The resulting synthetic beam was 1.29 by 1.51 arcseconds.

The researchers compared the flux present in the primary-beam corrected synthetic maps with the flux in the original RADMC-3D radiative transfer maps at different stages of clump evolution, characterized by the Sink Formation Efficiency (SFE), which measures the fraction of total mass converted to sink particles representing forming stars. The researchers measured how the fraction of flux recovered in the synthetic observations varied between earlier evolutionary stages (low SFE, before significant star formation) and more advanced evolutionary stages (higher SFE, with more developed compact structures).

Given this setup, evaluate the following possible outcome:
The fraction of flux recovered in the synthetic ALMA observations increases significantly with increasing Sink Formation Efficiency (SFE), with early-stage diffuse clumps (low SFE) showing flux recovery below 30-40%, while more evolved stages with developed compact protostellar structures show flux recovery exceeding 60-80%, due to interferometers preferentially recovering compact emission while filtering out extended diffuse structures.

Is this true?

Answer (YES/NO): NO